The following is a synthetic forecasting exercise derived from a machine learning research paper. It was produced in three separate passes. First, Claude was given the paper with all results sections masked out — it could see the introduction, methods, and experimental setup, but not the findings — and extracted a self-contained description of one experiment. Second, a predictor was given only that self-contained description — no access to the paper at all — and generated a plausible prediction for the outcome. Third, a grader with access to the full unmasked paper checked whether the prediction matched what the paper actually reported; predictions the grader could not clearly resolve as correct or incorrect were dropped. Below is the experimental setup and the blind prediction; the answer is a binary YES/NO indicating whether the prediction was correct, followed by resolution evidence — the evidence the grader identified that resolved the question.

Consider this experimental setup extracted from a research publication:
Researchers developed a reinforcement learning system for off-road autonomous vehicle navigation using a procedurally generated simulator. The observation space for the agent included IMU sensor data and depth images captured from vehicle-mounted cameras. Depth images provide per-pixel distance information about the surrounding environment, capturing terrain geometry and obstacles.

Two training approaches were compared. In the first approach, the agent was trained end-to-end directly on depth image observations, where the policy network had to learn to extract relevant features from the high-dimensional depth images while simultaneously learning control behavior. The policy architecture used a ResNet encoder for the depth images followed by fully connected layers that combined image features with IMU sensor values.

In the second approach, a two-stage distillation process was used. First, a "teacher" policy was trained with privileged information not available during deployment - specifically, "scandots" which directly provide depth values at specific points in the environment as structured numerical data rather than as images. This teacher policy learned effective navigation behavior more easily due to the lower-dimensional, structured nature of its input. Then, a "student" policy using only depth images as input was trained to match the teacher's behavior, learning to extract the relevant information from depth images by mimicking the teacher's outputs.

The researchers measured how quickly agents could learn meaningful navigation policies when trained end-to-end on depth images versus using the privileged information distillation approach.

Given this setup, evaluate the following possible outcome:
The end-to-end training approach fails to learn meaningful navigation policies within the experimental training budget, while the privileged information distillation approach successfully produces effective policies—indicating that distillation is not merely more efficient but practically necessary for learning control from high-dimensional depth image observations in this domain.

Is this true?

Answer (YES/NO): YES